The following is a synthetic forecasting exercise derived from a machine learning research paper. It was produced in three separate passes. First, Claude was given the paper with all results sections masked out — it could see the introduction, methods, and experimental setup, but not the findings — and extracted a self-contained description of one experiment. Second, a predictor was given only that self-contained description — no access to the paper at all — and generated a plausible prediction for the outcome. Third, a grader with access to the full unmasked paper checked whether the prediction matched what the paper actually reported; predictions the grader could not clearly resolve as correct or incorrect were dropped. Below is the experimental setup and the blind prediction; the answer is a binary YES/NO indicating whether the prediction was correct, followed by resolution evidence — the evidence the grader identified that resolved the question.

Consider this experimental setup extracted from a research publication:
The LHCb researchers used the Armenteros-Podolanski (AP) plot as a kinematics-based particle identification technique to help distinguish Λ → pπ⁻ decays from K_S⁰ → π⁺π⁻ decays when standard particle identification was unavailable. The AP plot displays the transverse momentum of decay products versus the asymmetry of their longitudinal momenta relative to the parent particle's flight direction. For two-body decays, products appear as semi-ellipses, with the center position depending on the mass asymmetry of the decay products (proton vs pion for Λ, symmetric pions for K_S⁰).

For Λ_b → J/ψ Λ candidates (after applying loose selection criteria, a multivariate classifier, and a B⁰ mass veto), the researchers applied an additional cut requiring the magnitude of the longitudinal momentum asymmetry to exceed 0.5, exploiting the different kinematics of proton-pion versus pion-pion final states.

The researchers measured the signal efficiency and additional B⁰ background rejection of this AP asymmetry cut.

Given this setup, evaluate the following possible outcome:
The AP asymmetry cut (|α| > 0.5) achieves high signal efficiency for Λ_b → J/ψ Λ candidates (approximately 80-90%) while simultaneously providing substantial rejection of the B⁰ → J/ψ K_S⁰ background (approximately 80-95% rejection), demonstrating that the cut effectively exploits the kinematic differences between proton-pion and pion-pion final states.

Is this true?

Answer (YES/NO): NO